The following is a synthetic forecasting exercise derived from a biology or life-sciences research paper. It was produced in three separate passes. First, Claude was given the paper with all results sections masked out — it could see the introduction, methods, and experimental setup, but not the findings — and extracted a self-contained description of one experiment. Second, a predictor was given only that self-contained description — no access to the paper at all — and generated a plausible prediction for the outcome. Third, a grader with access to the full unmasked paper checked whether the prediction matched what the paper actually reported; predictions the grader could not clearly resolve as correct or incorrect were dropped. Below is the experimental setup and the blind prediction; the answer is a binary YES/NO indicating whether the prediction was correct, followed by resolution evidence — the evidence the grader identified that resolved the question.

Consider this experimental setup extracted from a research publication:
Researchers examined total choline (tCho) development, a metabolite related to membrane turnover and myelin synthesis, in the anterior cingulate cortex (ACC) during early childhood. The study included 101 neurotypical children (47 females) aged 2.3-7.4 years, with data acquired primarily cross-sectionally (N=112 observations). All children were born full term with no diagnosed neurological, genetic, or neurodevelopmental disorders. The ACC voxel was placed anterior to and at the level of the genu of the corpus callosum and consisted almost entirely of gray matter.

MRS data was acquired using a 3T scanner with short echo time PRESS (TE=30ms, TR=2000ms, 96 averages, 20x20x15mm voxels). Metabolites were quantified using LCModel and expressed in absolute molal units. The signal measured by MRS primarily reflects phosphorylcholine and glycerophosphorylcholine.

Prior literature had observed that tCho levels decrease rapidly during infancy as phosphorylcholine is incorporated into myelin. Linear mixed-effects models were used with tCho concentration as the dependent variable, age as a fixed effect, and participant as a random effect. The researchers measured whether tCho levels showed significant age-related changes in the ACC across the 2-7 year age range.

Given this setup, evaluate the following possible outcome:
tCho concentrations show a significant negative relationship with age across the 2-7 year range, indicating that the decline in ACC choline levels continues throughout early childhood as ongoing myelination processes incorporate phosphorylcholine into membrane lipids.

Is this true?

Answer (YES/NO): YES